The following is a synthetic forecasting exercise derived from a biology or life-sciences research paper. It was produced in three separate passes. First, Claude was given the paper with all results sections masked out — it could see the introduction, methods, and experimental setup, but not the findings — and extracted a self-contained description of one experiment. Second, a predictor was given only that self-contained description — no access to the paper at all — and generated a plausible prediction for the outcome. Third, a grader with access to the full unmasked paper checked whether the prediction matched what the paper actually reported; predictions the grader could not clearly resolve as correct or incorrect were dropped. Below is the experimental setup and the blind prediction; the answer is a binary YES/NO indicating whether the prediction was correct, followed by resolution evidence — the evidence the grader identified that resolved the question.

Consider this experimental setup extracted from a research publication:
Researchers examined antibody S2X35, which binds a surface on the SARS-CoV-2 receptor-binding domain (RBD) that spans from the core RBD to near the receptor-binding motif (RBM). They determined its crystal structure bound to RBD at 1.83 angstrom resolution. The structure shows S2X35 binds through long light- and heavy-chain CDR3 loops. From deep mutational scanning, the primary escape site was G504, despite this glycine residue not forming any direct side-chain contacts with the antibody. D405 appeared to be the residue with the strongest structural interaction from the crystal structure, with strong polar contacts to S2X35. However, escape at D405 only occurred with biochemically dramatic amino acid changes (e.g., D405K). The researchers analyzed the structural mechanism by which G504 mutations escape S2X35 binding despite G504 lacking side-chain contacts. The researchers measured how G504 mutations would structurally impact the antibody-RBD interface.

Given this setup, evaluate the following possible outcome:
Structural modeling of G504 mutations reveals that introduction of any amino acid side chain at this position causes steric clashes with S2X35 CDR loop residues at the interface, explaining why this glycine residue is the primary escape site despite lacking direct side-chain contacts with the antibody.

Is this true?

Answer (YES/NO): NO